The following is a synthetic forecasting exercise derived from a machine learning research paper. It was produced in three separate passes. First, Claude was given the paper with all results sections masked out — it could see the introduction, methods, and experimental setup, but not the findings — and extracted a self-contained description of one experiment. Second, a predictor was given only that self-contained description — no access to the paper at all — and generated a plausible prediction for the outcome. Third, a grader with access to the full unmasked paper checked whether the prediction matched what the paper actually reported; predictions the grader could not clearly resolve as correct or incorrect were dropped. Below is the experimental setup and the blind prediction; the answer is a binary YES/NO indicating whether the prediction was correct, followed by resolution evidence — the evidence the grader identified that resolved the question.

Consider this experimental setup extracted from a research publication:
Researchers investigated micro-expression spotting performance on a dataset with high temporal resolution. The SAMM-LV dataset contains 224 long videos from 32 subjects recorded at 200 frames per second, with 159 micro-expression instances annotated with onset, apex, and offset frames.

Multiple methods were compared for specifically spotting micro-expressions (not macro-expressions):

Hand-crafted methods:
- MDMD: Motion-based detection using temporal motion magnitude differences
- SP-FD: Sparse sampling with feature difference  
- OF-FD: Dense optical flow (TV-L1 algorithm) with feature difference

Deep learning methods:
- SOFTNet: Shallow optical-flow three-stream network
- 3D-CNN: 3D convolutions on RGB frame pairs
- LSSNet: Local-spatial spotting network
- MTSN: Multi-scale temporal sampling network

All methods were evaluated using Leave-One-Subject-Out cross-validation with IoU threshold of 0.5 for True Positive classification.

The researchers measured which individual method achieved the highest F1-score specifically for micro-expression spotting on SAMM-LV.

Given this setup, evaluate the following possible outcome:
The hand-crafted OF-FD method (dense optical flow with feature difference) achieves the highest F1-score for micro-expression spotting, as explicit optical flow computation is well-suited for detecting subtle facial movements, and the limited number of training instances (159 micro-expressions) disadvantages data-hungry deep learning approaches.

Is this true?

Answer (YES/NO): YES